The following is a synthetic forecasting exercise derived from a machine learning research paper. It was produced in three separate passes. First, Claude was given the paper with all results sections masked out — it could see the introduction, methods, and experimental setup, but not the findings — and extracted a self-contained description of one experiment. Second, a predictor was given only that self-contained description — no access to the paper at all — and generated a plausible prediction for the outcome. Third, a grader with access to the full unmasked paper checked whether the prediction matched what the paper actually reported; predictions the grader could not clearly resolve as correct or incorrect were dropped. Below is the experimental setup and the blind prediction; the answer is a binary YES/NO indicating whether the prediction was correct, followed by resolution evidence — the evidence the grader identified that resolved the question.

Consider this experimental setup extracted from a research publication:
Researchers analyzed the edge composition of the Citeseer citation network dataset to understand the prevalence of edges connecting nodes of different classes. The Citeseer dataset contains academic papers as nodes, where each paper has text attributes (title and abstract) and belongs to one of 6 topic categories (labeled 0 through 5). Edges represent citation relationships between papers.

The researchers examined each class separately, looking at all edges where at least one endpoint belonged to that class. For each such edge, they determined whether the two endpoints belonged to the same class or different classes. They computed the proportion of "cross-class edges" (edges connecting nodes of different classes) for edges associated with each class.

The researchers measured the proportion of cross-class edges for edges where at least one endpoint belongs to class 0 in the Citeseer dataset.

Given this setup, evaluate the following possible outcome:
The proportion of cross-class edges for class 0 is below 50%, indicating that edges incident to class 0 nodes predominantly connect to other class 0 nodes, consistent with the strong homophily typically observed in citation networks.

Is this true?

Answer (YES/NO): NO